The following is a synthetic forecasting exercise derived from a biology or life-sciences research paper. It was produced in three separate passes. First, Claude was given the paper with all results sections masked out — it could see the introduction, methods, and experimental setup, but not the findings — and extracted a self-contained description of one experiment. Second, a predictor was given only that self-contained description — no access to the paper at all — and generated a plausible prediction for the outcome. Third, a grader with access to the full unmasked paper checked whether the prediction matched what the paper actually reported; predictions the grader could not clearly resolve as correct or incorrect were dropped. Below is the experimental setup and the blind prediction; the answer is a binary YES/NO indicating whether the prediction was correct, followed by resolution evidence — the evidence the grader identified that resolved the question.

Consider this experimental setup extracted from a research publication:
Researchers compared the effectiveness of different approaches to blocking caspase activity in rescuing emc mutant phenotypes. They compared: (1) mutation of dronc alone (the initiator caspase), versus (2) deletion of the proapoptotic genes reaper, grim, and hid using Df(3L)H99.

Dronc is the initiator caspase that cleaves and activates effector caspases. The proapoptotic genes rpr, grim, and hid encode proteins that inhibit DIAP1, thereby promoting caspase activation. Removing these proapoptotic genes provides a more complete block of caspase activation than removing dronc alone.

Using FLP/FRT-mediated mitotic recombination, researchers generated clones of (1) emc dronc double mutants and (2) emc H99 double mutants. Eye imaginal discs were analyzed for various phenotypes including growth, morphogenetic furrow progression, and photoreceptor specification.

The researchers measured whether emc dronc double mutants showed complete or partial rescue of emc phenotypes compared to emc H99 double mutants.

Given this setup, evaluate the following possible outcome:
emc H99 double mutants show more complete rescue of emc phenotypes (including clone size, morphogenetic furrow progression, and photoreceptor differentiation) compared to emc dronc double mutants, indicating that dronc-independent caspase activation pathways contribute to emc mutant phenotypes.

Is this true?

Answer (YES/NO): YES